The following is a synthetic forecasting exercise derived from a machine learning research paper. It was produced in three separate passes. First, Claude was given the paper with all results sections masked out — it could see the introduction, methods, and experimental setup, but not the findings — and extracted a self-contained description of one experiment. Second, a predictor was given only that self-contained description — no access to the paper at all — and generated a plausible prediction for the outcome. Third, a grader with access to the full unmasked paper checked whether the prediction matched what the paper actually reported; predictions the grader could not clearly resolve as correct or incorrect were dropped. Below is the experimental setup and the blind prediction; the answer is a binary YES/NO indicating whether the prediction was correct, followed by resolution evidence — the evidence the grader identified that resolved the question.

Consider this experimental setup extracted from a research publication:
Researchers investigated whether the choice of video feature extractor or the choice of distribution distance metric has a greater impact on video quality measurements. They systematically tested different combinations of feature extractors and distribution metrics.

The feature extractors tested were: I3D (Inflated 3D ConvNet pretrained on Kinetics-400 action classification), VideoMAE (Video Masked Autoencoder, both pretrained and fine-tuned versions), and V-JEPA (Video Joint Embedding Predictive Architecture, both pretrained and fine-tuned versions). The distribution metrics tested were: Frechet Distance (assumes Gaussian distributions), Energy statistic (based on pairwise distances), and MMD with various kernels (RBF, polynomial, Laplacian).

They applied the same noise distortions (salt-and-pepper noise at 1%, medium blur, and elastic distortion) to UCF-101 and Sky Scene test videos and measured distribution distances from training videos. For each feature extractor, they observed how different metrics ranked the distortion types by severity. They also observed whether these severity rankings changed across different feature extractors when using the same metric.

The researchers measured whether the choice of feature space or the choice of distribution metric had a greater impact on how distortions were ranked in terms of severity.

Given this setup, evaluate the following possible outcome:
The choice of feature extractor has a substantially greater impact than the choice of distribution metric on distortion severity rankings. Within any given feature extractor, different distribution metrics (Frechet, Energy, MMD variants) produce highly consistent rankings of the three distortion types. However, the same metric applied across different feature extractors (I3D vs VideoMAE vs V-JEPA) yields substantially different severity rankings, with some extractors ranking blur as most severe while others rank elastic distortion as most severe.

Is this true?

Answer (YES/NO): YES